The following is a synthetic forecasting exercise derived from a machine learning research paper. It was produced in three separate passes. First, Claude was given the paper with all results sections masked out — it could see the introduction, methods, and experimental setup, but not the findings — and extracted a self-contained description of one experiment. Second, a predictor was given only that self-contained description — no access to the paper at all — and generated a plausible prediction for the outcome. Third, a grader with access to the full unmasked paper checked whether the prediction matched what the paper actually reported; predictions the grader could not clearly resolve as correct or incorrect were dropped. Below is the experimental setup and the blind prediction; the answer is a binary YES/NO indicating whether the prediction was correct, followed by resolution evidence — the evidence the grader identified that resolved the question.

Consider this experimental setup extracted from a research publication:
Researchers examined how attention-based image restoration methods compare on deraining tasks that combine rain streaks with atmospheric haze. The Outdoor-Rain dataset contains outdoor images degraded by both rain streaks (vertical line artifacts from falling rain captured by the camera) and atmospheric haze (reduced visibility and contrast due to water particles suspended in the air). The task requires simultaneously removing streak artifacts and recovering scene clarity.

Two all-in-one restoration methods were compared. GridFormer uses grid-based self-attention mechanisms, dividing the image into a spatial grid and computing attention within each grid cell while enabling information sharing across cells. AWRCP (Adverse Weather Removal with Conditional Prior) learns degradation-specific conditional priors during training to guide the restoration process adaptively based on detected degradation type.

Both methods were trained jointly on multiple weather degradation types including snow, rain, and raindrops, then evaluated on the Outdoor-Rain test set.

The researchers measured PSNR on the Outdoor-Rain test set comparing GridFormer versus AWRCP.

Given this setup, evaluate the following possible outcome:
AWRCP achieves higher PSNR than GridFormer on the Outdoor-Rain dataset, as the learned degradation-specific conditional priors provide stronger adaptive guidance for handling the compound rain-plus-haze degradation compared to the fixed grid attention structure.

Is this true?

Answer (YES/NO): NO